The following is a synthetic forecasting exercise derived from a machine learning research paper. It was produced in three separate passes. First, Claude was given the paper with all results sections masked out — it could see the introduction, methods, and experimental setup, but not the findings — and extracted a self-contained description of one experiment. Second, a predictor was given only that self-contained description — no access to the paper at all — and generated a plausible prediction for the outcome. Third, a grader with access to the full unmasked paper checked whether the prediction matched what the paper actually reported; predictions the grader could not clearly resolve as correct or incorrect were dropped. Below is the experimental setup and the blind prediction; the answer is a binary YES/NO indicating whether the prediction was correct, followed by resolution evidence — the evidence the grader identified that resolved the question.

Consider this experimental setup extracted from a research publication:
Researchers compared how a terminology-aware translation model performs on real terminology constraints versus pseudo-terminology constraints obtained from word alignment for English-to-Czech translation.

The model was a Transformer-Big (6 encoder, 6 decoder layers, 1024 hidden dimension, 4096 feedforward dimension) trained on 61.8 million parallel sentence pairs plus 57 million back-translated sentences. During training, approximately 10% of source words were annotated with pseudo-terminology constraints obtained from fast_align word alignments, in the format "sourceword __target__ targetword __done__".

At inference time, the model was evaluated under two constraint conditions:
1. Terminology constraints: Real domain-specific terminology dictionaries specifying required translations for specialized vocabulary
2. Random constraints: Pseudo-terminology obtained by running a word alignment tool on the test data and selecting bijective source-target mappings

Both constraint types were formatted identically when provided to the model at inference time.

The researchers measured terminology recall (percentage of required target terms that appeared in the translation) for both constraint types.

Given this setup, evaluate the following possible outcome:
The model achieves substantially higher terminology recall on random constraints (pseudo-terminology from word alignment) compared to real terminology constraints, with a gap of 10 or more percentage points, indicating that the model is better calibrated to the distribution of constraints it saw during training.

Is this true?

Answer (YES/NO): NO